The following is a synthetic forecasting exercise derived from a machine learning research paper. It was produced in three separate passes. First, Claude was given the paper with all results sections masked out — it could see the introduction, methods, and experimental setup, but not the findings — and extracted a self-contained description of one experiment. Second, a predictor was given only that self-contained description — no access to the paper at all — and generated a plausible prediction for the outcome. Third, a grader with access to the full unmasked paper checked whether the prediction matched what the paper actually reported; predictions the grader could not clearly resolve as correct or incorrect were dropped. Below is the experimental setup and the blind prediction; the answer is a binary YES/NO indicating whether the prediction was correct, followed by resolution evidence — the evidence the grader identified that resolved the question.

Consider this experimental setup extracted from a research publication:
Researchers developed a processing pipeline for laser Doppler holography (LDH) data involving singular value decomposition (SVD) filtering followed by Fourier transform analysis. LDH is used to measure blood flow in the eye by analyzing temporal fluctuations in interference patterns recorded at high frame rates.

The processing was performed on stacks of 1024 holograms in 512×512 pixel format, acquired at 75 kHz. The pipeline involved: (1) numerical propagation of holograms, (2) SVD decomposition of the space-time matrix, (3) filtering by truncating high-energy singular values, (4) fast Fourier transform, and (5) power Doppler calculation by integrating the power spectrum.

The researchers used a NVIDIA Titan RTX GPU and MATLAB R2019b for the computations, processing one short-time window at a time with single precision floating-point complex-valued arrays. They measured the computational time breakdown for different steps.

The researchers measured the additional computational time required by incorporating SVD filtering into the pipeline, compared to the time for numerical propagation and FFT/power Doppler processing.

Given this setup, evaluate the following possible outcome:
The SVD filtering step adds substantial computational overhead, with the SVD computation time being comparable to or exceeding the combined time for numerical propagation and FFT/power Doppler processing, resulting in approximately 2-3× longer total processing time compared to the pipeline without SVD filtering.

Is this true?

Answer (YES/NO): NO